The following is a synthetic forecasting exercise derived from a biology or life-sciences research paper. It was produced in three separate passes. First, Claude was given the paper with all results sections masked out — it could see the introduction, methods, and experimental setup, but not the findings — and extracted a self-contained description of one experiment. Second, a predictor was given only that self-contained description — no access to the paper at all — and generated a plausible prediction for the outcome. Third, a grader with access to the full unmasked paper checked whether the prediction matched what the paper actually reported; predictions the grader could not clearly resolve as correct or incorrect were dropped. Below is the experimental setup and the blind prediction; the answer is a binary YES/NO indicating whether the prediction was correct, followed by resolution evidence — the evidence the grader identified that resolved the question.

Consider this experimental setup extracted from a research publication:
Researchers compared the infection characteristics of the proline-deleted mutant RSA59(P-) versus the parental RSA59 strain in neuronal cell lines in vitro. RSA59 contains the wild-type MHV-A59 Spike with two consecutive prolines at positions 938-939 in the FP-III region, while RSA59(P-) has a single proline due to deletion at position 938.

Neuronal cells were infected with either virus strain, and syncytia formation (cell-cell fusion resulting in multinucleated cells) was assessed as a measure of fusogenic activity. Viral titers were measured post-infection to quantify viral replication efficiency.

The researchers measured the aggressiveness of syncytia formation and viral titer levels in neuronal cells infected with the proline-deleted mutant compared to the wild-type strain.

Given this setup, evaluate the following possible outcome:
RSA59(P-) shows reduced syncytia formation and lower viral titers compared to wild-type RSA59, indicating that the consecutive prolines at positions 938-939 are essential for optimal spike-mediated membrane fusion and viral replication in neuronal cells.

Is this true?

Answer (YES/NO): YES